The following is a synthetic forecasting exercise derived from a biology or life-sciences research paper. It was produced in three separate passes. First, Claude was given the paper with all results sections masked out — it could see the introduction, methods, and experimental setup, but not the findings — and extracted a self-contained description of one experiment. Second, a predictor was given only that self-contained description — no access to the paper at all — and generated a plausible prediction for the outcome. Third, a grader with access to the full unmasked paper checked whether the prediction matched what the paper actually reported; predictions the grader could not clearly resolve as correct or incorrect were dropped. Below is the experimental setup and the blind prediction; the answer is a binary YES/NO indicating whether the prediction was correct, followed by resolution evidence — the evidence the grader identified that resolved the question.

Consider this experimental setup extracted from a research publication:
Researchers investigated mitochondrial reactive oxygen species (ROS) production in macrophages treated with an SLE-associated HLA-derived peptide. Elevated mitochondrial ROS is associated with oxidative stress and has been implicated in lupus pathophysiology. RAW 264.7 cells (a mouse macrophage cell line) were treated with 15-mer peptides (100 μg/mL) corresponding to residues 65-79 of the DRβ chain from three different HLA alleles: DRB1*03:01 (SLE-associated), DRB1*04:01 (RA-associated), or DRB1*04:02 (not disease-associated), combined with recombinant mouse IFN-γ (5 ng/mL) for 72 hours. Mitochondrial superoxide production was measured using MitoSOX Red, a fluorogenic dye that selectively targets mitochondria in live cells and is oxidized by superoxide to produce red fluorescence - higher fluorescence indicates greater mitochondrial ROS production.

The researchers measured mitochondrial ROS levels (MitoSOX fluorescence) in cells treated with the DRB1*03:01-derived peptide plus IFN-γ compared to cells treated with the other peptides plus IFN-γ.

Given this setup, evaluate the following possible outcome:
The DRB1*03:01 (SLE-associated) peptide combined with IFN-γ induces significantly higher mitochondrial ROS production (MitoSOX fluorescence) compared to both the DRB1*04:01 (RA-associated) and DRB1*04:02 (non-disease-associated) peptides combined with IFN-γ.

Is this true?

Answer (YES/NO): YES